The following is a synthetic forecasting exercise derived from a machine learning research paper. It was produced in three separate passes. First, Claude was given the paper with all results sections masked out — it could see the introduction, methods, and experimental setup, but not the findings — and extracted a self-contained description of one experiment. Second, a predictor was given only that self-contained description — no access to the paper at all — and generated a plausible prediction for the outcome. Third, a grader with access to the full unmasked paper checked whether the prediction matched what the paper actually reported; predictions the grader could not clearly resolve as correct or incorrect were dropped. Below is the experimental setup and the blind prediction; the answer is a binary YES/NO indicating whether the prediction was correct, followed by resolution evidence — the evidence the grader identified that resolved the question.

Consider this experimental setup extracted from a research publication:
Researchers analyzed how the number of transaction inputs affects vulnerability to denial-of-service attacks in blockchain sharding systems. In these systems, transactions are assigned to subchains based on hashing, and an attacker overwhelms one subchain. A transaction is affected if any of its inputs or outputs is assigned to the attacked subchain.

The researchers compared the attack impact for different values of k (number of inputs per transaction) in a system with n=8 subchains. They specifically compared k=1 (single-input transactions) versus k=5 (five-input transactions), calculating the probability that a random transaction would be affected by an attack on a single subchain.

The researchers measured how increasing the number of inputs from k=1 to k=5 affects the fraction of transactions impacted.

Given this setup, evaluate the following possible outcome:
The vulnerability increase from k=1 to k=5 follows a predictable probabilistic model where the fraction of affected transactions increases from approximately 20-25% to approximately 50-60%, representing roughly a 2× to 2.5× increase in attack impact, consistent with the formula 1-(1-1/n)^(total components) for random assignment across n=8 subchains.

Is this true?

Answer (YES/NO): YES